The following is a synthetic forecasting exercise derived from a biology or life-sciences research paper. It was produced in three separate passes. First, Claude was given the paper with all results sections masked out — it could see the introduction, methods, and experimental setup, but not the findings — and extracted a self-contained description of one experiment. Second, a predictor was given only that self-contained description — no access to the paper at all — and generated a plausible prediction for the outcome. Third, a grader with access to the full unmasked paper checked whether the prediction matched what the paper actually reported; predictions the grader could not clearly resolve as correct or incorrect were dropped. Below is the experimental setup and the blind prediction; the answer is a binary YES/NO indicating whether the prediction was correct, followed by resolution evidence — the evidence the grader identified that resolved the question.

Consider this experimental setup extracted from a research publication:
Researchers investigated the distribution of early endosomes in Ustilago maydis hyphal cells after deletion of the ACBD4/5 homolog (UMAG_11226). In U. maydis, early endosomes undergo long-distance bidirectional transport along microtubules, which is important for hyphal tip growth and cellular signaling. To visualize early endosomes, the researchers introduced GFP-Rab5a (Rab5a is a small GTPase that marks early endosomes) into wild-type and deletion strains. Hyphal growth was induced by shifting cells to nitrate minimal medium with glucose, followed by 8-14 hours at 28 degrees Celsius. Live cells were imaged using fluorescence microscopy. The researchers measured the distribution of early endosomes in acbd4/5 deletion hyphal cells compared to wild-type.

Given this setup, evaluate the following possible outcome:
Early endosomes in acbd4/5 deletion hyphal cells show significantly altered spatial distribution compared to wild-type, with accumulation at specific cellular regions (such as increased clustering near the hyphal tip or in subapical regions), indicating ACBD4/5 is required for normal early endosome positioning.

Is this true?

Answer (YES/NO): YES